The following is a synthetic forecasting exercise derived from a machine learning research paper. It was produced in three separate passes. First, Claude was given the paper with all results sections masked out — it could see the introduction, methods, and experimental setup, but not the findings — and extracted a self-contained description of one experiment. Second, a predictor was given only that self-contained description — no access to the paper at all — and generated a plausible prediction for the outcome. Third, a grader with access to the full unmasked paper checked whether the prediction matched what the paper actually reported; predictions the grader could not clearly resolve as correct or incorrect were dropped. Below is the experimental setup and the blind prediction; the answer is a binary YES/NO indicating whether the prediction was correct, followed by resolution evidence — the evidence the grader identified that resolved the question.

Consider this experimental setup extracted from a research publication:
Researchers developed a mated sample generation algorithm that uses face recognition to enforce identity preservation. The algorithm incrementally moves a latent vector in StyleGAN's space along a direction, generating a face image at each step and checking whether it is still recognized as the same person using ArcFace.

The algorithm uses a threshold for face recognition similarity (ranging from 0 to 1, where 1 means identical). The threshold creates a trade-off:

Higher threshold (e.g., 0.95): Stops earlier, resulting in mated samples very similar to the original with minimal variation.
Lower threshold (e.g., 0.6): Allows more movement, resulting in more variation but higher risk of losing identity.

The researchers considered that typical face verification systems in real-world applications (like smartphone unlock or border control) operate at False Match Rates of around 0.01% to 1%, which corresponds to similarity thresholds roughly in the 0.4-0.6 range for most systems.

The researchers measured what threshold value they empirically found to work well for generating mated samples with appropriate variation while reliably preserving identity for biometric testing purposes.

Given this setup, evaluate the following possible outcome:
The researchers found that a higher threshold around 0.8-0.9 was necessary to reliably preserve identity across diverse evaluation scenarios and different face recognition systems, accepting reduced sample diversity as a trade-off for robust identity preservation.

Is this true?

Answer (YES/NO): YES